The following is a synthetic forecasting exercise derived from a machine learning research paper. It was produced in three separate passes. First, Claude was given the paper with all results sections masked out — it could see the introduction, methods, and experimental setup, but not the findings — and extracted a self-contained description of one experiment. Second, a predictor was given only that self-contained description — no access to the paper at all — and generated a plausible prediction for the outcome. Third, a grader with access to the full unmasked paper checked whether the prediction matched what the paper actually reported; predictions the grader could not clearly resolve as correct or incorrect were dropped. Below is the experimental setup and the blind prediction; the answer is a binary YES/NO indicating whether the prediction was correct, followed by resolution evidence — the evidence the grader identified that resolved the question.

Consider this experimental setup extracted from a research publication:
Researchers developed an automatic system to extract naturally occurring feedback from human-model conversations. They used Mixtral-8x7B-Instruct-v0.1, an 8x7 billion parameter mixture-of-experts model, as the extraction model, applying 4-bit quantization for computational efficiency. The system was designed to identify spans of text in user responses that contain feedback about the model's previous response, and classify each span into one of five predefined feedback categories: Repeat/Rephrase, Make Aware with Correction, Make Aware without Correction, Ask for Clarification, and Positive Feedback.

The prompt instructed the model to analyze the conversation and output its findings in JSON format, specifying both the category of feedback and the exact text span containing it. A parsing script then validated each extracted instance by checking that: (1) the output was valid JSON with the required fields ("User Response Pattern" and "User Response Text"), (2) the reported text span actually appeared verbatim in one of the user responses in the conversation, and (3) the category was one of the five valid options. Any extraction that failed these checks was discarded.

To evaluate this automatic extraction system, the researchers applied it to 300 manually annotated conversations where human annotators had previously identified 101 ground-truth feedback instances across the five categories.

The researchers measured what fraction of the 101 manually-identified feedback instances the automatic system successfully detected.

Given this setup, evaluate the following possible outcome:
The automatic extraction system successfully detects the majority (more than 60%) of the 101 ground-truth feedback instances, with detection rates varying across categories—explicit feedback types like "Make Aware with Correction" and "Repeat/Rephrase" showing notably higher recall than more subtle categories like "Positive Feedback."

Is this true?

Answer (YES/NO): NO